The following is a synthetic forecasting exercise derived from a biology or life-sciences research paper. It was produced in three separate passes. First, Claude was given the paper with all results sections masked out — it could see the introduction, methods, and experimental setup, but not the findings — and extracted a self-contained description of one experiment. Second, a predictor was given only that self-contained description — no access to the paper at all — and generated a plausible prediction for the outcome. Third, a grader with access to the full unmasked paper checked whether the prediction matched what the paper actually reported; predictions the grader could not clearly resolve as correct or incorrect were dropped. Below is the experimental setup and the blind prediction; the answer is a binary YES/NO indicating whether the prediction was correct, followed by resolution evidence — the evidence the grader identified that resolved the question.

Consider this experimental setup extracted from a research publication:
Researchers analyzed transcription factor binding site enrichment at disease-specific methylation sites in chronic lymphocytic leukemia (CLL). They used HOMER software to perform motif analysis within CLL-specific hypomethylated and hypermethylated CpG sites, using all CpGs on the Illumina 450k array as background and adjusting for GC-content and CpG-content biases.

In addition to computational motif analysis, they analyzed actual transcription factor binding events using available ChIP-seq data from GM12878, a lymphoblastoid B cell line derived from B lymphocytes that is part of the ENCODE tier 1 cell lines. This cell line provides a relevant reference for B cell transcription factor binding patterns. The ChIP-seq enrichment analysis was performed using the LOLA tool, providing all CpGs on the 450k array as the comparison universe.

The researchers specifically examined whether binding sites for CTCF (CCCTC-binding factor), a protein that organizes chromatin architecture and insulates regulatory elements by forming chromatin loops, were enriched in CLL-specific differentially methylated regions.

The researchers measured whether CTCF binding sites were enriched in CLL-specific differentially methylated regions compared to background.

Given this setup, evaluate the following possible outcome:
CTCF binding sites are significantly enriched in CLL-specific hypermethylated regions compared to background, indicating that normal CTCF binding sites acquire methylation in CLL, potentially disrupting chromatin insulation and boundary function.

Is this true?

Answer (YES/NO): YES